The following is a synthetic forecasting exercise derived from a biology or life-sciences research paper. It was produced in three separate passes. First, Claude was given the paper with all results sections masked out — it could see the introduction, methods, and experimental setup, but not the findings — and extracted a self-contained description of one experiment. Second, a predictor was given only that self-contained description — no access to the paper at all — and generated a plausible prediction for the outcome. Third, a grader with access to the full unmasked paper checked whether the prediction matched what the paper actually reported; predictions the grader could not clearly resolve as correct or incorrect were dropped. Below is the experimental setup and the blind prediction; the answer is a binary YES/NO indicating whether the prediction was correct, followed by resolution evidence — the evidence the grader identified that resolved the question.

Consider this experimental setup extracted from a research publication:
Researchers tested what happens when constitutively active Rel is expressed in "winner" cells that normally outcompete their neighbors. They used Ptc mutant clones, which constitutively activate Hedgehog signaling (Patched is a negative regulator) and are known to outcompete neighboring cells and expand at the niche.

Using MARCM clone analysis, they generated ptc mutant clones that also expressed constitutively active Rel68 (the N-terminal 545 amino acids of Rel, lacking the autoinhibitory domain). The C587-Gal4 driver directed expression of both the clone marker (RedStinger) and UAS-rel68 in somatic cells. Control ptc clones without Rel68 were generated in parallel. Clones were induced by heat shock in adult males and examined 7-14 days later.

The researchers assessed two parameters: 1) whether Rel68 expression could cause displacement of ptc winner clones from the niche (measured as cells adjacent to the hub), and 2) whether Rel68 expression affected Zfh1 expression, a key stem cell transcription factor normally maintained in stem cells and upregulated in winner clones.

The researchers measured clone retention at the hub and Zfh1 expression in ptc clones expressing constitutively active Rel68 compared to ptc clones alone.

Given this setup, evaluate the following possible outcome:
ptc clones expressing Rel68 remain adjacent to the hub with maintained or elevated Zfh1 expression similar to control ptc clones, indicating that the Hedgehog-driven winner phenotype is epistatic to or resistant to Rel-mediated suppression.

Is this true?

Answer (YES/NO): NO